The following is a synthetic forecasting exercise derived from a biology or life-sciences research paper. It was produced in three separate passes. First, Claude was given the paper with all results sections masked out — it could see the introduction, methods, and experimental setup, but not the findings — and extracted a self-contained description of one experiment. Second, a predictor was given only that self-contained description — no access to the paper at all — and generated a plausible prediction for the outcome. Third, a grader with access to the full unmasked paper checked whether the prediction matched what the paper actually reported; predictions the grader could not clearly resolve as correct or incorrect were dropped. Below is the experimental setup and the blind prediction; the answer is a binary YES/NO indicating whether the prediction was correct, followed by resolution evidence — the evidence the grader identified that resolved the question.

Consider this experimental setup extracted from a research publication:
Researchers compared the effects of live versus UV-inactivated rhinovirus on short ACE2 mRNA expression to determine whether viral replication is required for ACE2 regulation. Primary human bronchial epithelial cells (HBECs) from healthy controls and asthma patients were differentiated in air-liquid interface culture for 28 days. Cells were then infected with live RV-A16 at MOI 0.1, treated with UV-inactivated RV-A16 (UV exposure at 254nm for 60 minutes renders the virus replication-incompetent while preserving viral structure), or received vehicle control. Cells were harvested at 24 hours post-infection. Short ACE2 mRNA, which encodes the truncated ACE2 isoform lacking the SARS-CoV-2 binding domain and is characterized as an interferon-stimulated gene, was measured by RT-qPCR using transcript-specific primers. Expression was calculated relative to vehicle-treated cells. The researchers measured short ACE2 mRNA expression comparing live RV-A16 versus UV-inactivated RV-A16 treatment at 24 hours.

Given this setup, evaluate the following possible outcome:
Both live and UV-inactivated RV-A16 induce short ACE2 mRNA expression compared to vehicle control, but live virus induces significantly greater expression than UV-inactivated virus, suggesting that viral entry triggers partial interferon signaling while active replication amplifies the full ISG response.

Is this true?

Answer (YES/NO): NO